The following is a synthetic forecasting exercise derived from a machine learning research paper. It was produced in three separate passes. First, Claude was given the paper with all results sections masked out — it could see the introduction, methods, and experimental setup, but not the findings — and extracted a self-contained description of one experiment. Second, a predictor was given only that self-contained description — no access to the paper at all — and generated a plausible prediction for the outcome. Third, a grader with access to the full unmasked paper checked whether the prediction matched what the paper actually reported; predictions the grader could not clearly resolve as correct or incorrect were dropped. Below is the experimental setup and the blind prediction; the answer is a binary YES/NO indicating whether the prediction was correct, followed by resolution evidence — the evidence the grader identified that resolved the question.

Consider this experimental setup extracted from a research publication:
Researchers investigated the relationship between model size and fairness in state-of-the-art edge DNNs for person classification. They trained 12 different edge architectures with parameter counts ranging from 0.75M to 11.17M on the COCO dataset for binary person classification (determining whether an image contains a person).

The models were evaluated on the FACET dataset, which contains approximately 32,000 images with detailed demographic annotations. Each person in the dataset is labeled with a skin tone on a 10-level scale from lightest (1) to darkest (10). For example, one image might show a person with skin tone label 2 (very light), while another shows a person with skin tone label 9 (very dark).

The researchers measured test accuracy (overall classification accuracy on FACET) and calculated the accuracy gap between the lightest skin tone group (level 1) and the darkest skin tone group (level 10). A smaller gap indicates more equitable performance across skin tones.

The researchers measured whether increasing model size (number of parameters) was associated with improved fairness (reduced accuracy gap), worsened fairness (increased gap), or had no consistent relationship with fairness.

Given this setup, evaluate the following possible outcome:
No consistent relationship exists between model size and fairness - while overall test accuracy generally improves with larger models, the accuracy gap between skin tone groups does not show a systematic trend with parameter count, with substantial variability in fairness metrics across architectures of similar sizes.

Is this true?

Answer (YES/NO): NO